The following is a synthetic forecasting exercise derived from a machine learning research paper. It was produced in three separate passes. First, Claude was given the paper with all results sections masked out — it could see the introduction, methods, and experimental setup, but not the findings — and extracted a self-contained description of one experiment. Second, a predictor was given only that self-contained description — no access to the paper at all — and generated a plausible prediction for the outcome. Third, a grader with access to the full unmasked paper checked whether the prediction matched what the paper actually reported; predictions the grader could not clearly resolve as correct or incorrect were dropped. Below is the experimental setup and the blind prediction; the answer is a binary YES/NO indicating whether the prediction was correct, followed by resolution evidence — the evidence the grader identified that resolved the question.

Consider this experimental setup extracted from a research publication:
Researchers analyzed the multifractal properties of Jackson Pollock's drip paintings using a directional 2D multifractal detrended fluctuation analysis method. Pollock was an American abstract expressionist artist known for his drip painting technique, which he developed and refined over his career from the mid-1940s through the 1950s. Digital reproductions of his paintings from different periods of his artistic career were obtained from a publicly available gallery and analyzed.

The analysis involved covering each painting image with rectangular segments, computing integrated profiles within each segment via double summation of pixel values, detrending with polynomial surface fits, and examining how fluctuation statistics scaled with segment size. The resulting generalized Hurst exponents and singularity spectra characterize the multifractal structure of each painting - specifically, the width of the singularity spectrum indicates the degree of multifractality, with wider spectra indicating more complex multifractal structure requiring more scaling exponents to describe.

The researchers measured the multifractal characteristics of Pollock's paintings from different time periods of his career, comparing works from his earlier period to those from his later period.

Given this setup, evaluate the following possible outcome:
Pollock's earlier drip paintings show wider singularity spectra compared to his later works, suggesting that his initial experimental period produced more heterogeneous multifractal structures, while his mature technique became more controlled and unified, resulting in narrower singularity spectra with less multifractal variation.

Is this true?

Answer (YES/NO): YES